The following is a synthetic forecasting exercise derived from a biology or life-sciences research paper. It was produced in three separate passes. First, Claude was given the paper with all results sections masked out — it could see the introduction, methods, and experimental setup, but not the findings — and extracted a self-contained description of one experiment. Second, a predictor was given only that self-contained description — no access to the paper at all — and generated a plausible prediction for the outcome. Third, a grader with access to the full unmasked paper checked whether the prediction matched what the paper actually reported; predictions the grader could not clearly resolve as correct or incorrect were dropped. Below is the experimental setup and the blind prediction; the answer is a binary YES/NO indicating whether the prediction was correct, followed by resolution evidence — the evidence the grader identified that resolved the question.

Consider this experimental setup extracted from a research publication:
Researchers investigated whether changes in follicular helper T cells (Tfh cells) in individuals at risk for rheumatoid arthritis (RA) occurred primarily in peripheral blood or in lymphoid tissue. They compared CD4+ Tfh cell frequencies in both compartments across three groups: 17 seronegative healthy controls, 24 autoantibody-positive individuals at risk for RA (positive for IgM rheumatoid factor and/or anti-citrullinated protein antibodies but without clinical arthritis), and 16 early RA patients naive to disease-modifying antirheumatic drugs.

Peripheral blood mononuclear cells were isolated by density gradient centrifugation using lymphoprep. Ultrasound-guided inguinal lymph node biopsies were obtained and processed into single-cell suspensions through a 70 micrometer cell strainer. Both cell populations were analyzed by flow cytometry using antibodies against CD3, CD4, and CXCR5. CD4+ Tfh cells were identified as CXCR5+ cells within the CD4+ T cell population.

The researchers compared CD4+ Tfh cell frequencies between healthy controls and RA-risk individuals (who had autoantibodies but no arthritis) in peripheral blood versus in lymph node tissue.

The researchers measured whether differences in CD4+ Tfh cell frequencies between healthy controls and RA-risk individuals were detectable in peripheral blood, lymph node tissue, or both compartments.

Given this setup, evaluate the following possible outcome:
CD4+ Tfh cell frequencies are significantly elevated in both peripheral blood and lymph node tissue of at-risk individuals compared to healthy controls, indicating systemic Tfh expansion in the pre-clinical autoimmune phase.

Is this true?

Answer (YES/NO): NO